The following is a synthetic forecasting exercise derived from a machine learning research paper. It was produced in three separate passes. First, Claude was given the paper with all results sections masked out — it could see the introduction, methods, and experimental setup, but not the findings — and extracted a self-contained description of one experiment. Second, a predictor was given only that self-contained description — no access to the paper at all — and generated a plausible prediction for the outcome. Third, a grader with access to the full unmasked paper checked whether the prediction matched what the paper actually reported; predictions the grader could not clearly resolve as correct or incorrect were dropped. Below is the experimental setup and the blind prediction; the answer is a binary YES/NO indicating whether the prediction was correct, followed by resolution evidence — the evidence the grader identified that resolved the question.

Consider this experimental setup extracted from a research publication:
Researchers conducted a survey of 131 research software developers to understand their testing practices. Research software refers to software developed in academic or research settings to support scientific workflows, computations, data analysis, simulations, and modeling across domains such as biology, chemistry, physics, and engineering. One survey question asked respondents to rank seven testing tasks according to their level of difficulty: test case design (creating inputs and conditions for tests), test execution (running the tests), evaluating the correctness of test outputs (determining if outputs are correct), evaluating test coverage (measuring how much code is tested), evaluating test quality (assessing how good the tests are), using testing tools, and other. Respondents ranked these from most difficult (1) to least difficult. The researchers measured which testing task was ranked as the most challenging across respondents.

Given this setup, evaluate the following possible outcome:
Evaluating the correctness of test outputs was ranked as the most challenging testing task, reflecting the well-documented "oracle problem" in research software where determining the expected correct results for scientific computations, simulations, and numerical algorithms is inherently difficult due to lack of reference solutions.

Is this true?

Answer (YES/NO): NO